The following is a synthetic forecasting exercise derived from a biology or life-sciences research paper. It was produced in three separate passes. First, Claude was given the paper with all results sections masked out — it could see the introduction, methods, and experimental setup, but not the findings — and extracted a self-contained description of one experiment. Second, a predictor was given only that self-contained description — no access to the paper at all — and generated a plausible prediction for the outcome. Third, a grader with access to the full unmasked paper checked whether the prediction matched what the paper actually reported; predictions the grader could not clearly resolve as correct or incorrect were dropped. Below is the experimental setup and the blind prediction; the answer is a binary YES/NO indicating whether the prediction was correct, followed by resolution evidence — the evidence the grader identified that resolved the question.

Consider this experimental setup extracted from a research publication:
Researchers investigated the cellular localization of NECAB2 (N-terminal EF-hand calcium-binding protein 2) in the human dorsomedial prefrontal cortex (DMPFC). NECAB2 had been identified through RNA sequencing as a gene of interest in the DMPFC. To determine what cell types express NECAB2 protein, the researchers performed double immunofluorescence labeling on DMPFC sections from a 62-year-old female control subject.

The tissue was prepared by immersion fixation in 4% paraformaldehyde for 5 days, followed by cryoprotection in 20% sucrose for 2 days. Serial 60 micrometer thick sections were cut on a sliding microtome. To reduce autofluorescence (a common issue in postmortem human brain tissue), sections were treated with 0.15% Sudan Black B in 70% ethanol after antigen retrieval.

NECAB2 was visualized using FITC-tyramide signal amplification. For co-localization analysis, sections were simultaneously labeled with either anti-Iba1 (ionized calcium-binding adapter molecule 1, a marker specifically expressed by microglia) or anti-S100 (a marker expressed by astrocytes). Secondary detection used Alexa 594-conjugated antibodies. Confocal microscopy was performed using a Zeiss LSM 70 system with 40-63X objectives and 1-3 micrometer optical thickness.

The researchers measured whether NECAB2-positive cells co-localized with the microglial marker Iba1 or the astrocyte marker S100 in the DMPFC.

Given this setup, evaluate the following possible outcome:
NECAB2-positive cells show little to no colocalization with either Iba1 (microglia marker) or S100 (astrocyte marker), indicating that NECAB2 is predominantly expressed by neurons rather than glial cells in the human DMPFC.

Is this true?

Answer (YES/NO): YES